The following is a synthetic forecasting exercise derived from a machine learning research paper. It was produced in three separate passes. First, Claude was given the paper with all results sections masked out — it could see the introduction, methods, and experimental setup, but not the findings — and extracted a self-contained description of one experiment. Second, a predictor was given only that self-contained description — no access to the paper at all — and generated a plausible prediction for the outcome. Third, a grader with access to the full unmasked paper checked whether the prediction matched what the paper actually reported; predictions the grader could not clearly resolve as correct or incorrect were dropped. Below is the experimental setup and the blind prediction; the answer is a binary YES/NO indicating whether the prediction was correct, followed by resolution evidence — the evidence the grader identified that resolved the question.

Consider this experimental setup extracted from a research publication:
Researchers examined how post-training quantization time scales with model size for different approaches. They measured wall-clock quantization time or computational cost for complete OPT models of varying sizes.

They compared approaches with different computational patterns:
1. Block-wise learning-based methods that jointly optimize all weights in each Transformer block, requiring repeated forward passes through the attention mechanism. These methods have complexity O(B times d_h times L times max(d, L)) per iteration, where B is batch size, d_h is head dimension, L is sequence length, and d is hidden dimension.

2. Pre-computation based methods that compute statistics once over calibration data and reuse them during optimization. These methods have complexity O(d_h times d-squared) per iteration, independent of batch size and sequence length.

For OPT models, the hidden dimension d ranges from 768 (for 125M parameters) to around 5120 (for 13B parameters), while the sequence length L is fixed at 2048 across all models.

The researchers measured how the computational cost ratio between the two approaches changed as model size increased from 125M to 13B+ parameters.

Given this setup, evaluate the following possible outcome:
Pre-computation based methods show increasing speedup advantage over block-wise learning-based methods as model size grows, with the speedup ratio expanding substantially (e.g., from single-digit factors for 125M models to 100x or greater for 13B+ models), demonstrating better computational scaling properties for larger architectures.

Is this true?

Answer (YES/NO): NO